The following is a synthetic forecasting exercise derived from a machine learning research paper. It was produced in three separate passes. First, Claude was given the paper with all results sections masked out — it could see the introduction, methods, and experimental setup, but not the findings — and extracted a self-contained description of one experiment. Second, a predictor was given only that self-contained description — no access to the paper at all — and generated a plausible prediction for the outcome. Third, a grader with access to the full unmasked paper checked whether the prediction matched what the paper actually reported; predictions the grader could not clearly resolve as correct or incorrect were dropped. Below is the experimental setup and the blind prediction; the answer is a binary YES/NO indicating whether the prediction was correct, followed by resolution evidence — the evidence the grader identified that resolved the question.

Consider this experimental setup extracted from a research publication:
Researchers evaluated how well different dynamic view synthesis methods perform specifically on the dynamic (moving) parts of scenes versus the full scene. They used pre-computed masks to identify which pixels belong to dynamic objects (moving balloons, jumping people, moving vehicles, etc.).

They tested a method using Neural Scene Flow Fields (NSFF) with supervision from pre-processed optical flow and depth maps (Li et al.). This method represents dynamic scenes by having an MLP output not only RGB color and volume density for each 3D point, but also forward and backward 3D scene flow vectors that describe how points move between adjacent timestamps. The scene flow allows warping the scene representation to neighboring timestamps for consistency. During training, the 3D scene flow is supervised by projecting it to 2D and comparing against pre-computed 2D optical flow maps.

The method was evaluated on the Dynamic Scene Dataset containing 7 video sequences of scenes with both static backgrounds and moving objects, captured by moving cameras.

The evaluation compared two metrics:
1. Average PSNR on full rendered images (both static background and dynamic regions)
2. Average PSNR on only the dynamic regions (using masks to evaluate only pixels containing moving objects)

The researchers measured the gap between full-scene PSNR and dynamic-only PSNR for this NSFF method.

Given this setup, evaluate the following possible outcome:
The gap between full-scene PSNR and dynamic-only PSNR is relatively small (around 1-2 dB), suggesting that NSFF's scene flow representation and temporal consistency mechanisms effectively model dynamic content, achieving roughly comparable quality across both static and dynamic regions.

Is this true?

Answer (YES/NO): NO